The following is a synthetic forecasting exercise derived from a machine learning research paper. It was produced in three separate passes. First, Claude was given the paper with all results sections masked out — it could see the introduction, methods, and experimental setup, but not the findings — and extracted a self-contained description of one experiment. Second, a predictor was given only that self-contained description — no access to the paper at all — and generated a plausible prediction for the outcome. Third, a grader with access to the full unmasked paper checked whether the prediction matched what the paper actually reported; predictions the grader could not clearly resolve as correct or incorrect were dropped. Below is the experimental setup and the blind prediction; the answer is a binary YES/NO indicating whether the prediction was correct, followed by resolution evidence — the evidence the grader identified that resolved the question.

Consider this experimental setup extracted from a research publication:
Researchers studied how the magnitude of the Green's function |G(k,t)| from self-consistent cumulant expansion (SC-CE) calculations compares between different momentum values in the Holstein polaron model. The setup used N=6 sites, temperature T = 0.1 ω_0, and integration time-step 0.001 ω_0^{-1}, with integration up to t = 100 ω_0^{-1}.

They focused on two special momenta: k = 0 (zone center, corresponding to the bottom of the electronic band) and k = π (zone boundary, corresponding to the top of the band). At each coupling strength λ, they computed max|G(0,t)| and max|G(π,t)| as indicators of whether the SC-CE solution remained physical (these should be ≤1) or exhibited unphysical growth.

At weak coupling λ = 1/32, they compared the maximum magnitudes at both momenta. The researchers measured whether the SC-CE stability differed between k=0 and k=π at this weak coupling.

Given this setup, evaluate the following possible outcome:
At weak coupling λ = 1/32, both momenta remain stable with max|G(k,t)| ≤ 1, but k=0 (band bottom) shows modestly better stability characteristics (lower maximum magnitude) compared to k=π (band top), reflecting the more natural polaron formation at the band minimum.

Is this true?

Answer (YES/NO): NO